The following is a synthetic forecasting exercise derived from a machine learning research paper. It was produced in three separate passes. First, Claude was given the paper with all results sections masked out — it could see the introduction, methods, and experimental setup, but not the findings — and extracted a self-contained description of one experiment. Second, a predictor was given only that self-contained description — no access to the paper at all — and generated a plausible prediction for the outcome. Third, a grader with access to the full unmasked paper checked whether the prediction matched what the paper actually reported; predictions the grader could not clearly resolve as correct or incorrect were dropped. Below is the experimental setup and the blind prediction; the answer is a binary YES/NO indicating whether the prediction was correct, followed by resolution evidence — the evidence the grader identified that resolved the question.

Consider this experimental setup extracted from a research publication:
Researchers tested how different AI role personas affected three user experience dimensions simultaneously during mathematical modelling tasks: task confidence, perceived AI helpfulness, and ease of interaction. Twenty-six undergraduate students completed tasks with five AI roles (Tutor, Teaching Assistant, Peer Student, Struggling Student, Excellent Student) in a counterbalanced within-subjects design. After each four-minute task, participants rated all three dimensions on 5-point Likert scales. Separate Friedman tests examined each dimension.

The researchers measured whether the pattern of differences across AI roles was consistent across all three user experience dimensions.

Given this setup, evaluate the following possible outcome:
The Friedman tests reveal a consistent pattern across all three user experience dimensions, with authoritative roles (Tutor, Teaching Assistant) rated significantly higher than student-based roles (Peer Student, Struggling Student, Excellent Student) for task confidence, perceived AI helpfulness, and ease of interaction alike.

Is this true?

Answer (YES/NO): NO